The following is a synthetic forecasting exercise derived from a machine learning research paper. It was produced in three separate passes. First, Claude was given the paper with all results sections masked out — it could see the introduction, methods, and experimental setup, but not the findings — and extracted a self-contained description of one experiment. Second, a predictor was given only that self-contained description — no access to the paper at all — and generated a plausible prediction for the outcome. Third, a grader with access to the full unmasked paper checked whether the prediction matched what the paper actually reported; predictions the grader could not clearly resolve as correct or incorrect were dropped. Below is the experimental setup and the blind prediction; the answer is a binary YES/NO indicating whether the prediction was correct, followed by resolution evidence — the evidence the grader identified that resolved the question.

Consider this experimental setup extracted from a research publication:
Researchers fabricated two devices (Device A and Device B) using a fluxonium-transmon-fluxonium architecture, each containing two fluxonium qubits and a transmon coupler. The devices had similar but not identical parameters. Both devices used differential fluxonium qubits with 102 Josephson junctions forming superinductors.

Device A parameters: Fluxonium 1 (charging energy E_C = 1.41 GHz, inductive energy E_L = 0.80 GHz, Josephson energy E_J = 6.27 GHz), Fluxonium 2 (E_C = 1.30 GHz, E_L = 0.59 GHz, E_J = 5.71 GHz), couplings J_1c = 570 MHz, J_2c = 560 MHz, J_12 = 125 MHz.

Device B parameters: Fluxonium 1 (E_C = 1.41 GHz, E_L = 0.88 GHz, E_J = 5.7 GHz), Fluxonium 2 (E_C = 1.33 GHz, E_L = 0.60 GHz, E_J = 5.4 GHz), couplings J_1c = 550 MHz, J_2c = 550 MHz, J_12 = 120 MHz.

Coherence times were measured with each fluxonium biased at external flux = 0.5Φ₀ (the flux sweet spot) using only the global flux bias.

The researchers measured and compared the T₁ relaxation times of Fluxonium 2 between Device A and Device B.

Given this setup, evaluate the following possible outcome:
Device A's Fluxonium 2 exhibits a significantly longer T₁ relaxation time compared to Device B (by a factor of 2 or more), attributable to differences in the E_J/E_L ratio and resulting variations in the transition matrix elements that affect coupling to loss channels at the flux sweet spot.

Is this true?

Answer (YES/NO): NO